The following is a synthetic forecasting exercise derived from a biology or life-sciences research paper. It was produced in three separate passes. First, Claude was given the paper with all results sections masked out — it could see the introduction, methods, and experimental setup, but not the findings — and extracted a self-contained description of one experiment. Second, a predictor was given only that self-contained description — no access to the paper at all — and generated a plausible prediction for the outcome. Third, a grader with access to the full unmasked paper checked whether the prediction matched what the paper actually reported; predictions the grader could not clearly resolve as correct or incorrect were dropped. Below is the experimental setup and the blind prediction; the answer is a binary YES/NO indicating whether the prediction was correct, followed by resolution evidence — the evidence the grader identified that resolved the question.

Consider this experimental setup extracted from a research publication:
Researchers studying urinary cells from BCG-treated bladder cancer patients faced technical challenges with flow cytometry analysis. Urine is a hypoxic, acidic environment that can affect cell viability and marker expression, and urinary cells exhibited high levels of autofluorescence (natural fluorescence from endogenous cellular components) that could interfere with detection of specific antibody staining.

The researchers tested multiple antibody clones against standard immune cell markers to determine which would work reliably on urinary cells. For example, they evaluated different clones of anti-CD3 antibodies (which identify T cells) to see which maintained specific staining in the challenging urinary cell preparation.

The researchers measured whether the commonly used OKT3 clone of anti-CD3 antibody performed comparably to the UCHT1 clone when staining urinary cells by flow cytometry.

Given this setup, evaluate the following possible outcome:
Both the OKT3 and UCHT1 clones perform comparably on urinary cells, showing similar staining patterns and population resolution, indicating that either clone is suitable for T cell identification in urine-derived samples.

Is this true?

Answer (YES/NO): NO